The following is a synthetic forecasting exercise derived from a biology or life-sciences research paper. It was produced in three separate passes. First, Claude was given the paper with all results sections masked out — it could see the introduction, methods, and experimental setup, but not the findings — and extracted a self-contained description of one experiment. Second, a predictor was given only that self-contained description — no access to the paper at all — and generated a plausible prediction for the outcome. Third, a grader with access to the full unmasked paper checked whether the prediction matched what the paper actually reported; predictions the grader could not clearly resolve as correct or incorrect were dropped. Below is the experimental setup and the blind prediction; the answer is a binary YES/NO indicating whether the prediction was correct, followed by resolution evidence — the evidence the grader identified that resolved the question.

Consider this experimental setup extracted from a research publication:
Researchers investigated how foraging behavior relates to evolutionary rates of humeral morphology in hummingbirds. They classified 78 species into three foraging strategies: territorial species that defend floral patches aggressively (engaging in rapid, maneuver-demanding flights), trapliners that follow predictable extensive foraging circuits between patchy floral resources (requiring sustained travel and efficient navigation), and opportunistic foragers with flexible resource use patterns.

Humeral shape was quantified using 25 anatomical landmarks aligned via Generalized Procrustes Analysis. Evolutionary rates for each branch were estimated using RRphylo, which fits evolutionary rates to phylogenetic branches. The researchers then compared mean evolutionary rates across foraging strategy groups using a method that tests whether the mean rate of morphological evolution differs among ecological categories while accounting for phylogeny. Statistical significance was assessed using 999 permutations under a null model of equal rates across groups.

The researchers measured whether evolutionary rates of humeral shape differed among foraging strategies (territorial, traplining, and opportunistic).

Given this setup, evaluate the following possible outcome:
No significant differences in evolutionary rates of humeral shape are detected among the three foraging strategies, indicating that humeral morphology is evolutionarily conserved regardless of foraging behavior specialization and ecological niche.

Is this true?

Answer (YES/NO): NO